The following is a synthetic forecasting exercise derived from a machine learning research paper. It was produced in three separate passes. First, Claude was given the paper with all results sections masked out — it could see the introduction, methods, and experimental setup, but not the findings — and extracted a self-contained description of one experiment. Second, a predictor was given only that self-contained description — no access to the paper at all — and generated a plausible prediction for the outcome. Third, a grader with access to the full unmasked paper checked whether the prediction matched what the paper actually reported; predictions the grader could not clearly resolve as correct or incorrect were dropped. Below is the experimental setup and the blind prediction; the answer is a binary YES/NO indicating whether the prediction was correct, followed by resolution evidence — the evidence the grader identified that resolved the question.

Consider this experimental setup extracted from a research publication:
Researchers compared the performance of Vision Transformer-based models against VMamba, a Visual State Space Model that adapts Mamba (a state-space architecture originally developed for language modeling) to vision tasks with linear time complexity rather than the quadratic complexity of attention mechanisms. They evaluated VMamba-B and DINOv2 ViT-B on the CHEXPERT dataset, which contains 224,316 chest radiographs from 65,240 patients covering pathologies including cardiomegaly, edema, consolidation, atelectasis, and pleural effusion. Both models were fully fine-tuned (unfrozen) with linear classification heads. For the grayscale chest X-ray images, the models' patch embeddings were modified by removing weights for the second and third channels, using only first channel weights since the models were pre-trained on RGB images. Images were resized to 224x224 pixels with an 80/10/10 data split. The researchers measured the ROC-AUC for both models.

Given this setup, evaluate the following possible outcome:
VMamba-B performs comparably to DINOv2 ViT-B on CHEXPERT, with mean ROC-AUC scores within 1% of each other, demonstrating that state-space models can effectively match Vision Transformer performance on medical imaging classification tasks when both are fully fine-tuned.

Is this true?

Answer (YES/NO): NO